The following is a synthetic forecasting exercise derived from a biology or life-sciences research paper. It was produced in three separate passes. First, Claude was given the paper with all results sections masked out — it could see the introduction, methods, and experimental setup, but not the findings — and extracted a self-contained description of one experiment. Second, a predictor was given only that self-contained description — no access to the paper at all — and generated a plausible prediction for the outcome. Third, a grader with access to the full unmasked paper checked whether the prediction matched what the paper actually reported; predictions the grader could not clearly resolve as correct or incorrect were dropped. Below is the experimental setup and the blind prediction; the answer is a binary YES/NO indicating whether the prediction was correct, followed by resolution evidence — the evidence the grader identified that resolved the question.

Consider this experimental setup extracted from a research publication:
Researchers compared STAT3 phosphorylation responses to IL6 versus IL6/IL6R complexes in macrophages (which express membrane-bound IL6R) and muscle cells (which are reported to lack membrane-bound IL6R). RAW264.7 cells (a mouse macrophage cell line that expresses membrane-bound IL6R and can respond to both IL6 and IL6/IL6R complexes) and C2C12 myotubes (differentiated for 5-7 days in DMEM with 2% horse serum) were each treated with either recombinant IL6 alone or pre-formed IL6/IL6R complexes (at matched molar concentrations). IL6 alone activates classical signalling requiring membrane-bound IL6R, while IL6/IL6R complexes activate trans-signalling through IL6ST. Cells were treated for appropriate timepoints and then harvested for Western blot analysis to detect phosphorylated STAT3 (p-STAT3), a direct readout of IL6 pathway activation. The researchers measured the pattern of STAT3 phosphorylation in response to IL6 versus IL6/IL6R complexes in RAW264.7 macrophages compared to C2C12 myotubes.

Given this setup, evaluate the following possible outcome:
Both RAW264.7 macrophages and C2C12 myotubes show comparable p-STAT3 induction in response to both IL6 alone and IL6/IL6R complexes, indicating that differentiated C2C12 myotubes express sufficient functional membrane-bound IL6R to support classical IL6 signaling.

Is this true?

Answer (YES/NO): NO